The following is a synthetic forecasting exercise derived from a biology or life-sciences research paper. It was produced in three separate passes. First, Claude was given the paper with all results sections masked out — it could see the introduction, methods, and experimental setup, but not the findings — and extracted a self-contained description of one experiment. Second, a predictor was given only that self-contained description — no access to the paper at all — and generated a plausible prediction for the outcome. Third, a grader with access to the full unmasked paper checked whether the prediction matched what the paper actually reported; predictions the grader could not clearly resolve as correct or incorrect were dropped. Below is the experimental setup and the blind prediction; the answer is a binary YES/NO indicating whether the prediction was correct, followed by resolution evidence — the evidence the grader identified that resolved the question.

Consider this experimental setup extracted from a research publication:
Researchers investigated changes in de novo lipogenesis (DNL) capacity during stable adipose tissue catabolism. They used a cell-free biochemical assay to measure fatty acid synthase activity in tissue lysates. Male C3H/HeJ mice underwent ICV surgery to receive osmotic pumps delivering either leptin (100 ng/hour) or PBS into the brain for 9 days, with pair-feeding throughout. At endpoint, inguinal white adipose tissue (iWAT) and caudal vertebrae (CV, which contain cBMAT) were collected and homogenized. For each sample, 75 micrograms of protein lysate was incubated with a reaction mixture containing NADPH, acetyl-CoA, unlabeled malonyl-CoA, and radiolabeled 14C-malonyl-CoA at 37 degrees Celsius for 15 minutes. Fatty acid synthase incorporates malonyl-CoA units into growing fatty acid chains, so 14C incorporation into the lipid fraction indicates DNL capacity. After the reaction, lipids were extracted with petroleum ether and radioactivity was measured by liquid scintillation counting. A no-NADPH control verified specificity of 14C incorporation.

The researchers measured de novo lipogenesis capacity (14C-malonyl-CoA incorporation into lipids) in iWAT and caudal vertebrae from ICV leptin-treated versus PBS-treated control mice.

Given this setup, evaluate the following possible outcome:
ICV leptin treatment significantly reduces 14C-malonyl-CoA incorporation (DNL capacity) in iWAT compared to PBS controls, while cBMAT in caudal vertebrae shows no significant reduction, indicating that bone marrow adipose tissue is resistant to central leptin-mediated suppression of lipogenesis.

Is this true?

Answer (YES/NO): NO